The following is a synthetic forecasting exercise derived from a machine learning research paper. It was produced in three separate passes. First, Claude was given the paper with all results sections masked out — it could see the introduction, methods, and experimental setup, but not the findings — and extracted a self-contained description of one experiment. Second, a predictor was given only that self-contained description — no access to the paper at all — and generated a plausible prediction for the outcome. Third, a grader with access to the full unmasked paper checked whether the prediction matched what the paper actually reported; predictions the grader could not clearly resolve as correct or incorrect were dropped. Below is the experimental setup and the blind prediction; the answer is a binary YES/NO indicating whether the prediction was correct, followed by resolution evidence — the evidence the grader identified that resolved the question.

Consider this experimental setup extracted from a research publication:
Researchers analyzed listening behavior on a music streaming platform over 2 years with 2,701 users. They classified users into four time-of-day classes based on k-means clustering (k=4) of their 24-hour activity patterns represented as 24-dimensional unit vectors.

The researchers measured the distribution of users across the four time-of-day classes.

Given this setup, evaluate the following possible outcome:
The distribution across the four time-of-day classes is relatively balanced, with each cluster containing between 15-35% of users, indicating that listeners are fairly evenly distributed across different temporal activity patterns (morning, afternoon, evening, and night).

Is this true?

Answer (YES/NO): NO